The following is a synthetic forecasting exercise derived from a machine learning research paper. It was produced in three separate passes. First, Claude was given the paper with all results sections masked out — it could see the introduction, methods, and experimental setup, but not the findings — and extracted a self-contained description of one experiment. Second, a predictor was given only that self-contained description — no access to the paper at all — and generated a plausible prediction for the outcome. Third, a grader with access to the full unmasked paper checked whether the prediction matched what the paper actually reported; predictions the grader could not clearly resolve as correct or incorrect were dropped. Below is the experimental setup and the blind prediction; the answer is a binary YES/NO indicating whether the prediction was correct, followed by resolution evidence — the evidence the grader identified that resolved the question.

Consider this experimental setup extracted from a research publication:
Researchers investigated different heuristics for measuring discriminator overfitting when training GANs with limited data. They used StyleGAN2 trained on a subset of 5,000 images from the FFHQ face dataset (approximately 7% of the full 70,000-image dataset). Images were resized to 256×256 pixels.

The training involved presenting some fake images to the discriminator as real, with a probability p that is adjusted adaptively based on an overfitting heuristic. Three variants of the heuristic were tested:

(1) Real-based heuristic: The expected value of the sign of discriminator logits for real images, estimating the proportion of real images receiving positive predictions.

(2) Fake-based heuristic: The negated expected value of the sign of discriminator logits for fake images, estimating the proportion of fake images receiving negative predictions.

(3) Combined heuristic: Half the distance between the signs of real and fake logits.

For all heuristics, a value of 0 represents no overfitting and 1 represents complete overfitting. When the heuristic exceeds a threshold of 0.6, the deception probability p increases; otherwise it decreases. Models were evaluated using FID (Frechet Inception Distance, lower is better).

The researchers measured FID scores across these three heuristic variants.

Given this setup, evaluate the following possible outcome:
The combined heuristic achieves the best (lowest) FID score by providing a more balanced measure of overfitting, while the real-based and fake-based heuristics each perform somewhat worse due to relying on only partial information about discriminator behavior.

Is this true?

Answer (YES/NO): YES